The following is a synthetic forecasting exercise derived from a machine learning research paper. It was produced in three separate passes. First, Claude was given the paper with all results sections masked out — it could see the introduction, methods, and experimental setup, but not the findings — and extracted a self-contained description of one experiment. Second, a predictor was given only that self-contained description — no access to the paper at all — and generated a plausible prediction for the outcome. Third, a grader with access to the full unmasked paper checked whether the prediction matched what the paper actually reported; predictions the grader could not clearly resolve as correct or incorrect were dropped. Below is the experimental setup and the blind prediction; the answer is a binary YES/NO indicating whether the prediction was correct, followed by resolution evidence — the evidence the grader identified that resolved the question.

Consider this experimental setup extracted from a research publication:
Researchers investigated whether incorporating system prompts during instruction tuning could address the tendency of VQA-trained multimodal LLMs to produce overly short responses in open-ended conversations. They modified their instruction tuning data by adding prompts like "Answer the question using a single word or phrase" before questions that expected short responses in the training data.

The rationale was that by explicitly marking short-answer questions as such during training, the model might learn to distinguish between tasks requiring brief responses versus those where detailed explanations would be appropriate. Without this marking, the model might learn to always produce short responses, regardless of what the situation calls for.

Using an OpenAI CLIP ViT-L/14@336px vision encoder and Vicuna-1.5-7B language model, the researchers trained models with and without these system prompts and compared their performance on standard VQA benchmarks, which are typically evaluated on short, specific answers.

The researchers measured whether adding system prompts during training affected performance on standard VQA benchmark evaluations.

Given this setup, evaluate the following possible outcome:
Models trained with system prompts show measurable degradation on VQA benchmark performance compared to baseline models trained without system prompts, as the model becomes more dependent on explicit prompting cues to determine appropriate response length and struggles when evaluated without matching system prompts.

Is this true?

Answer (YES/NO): NO